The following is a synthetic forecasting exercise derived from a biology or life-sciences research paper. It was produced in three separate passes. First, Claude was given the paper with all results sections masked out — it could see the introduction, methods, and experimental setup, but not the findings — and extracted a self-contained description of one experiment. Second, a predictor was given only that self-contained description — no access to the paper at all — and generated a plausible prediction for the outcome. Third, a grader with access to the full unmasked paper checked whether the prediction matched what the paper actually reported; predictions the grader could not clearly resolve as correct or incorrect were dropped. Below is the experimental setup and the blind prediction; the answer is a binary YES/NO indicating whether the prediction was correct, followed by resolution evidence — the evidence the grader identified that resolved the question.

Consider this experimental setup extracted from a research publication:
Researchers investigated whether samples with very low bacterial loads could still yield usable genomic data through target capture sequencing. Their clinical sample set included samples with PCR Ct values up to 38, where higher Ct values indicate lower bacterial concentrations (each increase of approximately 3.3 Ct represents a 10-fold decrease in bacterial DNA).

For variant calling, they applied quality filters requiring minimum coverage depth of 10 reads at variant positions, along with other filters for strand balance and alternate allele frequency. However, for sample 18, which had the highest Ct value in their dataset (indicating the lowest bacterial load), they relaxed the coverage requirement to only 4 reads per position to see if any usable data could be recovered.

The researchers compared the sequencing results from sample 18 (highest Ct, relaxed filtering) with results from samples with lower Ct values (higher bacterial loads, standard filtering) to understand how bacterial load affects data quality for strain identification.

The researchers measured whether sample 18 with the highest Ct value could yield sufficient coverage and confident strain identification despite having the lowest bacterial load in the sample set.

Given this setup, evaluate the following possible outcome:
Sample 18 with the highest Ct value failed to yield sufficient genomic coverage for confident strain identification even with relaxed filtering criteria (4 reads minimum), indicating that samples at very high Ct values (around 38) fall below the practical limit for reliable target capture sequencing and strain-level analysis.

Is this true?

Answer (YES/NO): YES